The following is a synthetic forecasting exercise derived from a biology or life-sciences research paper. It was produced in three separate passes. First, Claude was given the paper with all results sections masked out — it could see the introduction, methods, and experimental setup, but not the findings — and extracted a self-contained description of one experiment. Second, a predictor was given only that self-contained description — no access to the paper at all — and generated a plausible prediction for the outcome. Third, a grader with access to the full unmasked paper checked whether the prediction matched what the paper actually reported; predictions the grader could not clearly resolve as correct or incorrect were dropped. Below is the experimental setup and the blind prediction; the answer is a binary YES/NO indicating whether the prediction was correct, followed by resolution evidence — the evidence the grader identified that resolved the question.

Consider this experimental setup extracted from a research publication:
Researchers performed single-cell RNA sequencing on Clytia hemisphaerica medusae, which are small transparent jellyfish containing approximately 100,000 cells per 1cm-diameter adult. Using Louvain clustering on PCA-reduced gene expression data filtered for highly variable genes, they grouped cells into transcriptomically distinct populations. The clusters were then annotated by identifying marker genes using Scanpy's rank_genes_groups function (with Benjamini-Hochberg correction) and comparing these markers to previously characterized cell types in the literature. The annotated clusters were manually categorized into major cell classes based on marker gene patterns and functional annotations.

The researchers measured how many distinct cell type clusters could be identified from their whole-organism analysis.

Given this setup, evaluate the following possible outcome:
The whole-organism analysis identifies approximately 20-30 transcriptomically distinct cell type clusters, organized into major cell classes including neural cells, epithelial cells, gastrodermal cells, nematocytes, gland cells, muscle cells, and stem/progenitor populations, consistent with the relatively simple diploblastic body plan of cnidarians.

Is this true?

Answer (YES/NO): NO